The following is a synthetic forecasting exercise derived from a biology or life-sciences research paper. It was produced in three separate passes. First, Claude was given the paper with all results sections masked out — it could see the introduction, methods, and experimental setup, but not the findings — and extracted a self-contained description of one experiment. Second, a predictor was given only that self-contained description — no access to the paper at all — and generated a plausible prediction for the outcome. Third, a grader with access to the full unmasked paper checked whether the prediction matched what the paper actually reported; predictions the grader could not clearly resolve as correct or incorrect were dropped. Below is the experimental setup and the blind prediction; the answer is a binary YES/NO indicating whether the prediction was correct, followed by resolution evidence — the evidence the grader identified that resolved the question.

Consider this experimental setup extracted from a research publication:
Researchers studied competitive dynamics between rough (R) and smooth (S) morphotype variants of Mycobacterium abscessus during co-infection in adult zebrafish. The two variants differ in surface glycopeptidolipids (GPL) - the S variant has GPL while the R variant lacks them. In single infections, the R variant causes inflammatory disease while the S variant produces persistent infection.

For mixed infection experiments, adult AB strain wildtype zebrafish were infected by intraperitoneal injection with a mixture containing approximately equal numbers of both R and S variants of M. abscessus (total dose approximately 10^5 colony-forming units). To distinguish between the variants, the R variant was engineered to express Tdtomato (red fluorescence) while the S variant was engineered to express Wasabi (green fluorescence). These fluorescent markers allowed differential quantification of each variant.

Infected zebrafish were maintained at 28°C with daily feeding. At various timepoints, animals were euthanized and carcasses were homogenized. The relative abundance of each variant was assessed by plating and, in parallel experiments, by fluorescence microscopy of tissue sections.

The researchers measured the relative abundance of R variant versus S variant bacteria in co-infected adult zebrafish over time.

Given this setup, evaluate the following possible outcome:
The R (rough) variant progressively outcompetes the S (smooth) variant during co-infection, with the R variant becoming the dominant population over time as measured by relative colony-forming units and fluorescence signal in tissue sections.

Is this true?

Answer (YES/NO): NO